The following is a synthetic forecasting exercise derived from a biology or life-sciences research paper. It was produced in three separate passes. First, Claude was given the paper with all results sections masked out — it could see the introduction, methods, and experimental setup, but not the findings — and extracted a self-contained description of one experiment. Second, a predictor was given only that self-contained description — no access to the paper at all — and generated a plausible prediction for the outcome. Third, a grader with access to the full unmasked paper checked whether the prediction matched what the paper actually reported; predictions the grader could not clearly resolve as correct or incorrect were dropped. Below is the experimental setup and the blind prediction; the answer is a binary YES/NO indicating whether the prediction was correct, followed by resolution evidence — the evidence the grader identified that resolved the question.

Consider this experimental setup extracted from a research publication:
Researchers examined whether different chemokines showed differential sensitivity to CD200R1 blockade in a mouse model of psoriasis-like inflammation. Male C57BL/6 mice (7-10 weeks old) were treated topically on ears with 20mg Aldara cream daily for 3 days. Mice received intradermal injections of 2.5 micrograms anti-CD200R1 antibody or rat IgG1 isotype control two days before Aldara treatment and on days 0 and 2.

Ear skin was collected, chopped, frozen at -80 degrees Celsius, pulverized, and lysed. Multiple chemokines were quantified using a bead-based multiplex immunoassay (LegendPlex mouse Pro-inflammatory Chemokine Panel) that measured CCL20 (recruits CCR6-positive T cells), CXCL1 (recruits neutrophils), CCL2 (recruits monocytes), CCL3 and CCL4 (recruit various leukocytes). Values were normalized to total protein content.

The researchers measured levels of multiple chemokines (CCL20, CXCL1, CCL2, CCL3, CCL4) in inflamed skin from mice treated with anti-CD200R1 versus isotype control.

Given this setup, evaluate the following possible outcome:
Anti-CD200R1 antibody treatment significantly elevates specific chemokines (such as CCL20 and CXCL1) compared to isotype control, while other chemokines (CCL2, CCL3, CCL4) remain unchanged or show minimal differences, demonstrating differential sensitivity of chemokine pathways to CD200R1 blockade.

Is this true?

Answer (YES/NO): NO